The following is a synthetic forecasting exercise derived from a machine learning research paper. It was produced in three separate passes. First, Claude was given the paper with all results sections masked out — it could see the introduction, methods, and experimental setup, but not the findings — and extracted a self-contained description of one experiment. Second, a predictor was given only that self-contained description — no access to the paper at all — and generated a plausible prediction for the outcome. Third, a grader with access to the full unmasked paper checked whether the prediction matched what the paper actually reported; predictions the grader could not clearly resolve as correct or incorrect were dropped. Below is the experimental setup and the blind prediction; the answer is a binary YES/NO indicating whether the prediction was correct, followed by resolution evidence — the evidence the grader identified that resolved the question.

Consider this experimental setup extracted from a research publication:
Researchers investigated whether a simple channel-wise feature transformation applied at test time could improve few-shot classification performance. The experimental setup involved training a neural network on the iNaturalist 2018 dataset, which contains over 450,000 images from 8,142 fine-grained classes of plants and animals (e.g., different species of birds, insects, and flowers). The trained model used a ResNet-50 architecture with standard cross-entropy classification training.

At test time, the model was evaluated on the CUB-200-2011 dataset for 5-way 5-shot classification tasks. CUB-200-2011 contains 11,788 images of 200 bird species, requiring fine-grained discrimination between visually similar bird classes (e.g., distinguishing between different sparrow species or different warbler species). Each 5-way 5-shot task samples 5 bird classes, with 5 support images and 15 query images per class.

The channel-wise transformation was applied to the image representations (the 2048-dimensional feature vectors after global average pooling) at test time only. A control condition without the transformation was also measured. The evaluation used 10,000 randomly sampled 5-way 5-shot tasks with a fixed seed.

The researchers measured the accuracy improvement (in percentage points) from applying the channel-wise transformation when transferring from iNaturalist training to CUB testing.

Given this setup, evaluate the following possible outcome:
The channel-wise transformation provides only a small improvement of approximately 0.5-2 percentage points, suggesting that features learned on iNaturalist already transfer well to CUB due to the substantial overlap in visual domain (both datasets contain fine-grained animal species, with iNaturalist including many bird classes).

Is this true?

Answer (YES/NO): NO